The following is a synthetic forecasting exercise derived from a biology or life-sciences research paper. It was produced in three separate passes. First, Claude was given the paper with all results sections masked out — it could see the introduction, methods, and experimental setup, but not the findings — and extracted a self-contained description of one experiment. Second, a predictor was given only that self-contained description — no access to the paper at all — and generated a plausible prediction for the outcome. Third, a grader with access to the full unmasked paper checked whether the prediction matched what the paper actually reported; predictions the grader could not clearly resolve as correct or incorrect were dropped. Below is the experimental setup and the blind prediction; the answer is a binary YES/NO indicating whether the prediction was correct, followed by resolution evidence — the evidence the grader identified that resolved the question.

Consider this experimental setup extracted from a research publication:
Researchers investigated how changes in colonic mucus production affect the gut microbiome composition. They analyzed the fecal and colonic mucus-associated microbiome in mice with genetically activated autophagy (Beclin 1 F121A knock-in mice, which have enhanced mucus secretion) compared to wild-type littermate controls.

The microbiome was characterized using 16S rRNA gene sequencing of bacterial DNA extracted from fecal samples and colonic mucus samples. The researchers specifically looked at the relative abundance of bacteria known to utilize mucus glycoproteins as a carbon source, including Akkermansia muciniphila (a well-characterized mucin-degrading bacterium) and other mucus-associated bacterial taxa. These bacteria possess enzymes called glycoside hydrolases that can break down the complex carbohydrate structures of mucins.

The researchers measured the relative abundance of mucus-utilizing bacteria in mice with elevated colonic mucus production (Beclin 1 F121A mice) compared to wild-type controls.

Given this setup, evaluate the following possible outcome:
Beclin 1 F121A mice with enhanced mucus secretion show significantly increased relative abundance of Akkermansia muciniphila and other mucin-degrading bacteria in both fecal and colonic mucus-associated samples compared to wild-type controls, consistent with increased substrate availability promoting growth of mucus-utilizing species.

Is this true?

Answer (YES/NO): NO